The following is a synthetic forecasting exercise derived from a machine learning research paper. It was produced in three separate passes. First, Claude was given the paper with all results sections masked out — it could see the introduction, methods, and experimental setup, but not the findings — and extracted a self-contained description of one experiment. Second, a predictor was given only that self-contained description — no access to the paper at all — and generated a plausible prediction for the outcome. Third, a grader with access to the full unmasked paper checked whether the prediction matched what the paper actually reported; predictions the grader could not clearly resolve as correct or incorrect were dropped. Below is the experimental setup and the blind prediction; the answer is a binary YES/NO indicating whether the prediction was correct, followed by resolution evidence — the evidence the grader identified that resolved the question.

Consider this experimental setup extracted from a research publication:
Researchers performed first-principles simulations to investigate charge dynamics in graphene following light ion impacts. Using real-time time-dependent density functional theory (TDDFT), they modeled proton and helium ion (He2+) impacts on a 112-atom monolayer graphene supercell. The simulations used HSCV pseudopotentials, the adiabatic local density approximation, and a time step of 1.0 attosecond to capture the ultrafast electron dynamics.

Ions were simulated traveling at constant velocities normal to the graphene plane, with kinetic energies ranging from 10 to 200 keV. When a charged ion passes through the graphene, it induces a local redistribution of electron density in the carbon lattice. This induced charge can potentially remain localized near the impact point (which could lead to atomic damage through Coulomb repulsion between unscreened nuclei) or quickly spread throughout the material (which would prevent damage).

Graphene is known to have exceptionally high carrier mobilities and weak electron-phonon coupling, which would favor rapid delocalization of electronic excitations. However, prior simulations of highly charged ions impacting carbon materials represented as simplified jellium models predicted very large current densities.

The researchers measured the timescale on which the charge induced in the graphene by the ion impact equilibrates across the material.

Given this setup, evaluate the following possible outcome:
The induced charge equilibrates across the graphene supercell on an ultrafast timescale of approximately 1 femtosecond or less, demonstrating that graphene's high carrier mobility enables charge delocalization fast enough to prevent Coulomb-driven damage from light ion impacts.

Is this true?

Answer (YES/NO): YES